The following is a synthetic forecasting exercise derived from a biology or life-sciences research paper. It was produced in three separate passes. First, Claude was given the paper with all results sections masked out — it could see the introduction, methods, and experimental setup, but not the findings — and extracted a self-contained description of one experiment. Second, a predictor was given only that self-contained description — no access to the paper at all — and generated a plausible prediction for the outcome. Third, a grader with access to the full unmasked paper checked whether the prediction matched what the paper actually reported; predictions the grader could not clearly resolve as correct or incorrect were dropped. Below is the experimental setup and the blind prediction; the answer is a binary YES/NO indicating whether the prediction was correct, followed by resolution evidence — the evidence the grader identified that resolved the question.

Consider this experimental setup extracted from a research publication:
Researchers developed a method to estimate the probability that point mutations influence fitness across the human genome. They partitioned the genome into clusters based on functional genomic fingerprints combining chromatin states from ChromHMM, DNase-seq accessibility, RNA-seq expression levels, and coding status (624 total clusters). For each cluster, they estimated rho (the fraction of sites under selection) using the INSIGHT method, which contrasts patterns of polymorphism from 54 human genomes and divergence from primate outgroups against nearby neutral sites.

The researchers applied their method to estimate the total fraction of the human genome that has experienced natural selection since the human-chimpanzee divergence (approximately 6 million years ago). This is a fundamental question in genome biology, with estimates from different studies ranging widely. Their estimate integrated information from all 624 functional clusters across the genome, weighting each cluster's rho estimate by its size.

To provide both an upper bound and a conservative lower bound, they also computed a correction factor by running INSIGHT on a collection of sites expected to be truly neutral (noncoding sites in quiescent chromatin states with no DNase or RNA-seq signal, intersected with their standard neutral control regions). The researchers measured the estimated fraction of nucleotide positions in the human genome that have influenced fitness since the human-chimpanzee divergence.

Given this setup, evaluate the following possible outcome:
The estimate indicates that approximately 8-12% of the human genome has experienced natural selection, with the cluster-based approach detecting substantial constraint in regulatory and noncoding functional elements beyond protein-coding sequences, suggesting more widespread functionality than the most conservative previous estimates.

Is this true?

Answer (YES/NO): NO